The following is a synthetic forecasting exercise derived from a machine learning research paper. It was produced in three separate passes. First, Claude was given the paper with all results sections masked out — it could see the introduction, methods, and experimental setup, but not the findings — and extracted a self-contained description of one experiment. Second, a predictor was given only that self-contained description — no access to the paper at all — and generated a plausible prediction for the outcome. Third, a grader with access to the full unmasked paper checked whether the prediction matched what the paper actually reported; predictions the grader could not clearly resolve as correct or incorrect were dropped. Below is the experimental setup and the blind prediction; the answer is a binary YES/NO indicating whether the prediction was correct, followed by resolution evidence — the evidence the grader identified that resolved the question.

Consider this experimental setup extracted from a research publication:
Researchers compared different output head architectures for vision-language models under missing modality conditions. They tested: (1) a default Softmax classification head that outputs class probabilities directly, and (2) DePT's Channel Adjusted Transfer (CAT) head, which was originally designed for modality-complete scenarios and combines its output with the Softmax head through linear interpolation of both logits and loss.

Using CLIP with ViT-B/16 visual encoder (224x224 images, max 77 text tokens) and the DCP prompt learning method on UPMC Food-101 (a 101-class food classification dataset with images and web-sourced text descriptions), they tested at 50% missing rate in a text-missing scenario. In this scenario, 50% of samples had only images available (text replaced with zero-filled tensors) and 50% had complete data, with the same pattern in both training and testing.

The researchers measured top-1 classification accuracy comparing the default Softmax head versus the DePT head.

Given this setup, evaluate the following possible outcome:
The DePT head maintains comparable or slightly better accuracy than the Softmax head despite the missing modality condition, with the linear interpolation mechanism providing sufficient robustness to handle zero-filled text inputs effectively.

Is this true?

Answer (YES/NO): YES